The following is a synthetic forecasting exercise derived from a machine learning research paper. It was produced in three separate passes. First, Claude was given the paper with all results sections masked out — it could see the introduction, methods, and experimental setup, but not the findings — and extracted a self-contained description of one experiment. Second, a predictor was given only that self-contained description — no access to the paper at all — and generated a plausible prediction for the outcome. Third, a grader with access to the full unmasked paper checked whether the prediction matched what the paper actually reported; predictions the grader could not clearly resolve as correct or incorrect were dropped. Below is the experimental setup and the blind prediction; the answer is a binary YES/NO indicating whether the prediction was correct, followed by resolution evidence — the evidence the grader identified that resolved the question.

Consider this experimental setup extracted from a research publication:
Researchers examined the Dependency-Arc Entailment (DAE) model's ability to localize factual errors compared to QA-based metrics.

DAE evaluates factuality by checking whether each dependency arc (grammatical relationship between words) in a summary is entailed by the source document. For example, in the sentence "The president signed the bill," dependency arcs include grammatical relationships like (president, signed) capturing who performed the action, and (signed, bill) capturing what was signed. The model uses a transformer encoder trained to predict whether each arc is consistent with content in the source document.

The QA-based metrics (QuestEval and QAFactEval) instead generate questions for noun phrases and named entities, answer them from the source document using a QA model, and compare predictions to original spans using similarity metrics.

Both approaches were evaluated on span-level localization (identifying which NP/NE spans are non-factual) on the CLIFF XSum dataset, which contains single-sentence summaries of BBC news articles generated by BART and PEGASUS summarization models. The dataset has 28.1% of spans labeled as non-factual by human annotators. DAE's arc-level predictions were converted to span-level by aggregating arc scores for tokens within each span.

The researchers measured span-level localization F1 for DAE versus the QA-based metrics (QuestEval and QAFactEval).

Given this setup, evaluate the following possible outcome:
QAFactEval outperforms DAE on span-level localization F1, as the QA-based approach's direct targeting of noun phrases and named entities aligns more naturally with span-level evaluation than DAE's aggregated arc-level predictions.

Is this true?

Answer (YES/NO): NO